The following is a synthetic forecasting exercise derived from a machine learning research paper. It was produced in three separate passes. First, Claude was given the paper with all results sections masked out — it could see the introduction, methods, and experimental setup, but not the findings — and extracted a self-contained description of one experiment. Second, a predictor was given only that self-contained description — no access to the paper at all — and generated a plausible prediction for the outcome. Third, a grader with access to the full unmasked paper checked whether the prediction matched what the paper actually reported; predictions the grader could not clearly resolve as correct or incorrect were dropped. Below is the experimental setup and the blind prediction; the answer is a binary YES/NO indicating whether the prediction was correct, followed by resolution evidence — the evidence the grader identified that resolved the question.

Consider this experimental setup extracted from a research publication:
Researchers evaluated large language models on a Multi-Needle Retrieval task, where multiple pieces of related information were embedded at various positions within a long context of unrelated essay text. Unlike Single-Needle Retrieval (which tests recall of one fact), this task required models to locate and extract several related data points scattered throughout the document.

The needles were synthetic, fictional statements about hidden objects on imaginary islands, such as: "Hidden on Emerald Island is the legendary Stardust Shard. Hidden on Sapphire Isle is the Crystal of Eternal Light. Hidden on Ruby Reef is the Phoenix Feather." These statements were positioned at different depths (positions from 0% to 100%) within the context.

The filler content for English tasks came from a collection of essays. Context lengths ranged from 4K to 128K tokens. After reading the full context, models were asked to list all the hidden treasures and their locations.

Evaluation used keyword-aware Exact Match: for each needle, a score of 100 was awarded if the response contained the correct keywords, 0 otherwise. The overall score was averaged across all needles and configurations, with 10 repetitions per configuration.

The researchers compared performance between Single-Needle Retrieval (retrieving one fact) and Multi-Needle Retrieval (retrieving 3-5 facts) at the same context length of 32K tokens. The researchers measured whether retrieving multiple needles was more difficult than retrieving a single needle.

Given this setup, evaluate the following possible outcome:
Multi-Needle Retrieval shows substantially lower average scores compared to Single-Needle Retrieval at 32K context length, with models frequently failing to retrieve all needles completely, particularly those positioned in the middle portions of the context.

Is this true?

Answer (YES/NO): NO